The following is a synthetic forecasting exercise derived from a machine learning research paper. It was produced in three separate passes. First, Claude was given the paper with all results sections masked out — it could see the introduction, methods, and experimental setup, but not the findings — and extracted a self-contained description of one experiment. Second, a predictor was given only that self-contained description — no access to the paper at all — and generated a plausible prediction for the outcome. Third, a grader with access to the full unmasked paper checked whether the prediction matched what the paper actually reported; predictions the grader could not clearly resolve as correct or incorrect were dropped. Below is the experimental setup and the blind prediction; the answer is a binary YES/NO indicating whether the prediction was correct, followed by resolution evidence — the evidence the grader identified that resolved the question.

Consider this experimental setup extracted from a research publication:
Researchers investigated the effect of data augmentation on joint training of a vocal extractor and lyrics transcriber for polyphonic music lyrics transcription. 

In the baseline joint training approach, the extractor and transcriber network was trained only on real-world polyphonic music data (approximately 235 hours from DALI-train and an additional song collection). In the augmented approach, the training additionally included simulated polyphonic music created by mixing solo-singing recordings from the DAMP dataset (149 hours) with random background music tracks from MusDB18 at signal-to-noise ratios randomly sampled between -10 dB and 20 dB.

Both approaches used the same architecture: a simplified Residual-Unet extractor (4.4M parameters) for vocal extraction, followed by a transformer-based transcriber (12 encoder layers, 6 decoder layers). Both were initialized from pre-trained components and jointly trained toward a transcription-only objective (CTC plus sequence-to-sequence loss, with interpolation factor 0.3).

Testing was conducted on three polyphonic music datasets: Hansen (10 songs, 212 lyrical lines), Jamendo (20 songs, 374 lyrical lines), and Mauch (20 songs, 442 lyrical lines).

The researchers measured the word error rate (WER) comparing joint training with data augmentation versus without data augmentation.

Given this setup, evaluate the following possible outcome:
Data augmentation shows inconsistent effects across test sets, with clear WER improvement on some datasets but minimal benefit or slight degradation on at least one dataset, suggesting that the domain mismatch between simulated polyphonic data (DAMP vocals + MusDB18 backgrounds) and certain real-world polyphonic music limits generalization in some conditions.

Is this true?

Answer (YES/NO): NO